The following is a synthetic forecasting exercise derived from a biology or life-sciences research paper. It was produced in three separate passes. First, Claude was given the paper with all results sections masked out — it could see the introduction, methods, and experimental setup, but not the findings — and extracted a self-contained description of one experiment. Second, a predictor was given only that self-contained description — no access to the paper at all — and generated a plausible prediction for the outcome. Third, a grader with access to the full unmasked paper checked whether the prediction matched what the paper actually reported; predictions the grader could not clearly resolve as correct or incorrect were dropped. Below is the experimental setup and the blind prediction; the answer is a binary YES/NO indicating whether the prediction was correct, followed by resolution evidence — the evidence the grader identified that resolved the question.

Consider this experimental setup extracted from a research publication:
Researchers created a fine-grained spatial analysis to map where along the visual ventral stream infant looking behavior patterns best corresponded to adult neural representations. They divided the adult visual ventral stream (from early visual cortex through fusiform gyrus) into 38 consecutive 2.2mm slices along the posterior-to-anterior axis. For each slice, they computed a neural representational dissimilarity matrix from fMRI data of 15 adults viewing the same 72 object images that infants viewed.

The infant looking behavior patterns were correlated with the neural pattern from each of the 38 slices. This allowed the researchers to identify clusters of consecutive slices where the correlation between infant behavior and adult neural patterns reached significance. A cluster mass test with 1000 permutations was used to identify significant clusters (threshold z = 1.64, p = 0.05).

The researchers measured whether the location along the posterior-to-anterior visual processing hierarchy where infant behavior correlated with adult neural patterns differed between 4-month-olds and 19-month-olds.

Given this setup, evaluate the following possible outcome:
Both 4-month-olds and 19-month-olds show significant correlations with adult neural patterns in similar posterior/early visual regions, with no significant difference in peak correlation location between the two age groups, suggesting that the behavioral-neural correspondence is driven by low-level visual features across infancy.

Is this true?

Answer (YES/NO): NO